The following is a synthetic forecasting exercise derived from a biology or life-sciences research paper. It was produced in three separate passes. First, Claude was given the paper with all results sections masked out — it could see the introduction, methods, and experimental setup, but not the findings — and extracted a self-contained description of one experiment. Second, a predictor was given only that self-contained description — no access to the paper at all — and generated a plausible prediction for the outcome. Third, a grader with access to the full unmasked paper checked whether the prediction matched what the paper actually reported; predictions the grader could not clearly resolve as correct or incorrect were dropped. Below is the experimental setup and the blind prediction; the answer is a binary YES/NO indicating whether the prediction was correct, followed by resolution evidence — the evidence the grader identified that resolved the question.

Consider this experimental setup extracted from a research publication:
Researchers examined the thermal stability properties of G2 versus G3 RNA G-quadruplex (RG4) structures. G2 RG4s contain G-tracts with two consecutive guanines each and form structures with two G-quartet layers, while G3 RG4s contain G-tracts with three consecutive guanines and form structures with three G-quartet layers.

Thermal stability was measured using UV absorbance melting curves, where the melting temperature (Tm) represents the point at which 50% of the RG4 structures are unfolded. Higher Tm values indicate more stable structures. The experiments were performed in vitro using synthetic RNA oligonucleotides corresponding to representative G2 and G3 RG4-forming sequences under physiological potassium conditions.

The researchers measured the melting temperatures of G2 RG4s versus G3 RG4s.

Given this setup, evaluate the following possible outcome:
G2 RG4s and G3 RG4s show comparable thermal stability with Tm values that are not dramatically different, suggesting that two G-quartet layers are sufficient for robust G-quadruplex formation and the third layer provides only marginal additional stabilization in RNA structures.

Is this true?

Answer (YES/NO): NO